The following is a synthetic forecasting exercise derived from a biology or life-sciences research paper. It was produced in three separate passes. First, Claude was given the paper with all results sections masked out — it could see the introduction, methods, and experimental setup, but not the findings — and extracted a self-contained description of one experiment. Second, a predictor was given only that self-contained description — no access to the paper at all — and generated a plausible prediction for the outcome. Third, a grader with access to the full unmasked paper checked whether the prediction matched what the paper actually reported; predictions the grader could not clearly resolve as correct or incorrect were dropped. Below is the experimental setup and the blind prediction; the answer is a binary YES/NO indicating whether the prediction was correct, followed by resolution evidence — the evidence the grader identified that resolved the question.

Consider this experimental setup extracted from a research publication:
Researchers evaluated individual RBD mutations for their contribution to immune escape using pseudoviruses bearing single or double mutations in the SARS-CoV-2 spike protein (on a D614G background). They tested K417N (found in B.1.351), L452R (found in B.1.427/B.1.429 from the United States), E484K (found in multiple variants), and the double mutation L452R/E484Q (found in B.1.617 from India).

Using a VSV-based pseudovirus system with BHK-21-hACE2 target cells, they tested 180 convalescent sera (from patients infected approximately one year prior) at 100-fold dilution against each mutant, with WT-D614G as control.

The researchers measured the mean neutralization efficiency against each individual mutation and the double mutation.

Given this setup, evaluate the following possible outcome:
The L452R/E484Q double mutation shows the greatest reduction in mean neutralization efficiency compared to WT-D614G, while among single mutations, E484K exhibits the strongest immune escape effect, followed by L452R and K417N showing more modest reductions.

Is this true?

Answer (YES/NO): NO